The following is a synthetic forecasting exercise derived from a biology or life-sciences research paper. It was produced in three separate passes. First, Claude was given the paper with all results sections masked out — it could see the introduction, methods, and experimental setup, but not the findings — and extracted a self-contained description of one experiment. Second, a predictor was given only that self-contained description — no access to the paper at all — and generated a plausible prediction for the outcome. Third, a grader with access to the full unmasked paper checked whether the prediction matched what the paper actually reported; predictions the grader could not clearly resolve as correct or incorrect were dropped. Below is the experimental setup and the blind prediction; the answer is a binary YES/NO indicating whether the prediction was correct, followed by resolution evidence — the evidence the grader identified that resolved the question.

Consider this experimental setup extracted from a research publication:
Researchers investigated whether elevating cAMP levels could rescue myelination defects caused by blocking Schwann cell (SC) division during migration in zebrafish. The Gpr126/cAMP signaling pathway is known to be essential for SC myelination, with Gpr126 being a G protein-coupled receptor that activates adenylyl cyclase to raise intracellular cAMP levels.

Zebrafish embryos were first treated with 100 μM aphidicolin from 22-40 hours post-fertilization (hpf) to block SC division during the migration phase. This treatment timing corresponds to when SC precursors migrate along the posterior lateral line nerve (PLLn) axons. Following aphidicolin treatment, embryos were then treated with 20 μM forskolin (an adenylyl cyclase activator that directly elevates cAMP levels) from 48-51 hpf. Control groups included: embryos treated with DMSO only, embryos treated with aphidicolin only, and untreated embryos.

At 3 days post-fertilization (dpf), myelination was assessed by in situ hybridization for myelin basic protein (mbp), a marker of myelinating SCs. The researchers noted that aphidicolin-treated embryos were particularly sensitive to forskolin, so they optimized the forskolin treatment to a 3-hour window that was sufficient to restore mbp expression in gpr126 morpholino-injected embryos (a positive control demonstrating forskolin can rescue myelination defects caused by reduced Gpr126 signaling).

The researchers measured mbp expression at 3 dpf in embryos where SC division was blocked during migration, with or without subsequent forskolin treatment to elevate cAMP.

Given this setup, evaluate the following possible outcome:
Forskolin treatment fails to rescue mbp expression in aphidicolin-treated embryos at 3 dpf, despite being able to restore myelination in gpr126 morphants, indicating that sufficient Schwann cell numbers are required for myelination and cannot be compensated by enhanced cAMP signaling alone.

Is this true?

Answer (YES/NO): NO